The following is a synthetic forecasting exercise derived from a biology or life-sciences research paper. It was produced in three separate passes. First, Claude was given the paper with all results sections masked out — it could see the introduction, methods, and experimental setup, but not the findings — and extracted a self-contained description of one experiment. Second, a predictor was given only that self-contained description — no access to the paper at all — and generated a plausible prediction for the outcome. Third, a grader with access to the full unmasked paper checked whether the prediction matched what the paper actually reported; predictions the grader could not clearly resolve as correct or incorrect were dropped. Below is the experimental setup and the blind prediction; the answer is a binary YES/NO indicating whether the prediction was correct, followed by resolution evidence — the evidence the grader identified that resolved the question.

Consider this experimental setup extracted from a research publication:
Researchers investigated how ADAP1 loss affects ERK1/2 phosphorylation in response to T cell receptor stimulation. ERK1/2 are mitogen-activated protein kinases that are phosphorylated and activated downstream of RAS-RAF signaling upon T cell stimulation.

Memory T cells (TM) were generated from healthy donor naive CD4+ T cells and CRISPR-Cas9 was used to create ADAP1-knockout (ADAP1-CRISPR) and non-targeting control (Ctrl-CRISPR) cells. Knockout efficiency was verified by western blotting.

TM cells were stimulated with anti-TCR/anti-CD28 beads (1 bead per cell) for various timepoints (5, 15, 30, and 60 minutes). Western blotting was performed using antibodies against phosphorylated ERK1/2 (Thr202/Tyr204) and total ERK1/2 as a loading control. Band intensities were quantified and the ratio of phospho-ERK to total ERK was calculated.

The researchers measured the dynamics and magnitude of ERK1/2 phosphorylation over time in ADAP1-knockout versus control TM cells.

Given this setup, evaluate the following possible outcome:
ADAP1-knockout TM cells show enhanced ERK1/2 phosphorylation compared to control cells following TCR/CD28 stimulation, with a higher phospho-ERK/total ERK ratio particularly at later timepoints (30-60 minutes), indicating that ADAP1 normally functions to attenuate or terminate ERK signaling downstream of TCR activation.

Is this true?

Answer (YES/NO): NO